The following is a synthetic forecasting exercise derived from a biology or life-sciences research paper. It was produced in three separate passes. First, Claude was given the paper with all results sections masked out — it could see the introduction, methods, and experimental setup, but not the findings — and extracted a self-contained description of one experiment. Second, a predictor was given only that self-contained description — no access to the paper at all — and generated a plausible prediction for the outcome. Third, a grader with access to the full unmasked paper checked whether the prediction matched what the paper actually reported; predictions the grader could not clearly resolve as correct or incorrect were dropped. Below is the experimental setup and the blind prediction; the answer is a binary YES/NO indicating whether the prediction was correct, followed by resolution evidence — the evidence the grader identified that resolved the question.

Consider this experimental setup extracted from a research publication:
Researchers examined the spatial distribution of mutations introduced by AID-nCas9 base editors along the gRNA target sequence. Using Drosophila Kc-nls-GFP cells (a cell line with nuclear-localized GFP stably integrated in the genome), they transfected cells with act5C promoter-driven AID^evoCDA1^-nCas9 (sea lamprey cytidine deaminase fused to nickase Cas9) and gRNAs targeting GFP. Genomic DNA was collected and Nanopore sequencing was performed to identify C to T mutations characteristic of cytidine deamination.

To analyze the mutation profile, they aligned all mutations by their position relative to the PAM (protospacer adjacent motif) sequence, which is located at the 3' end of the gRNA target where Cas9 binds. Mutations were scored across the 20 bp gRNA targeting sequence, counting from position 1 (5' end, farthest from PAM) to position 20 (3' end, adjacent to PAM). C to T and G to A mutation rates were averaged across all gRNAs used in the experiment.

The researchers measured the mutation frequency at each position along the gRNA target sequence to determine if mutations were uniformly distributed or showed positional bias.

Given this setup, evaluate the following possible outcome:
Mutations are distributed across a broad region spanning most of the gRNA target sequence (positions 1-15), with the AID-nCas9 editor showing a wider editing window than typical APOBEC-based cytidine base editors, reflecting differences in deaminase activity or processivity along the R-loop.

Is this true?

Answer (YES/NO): YES